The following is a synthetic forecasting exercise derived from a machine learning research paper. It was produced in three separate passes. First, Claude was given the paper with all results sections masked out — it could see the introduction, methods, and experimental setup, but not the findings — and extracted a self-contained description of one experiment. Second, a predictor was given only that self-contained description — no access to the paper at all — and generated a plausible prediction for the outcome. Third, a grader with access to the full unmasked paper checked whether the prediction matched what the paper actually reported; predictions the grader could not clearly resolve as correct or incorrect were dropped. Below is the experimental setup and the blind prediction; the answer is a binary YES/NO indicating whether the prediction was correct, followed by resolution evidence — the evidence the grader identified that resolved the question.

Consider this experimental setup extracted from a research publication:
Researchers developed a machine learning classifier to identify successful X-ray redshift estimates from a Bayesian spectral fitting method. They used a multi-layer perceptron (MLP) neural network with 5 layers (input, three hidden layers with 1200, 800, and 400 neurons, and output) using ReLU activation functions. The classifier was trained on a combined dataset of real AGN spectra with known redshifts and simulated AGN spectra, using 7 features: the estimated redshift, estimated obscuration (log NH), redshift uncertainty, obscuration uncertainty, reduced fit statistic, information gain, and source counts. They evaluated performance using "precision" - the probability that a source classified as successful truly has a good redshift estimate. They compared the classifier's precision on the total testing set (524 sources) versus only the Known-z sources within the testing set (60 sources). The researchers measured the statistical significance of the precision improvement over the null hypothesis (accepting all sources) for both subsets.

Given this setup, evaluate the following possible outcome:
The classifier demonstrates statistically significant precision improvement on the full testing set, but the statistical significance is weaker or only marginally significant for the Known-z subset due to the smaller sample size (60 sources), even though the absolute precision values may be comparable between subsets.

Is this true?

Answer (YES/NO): YES